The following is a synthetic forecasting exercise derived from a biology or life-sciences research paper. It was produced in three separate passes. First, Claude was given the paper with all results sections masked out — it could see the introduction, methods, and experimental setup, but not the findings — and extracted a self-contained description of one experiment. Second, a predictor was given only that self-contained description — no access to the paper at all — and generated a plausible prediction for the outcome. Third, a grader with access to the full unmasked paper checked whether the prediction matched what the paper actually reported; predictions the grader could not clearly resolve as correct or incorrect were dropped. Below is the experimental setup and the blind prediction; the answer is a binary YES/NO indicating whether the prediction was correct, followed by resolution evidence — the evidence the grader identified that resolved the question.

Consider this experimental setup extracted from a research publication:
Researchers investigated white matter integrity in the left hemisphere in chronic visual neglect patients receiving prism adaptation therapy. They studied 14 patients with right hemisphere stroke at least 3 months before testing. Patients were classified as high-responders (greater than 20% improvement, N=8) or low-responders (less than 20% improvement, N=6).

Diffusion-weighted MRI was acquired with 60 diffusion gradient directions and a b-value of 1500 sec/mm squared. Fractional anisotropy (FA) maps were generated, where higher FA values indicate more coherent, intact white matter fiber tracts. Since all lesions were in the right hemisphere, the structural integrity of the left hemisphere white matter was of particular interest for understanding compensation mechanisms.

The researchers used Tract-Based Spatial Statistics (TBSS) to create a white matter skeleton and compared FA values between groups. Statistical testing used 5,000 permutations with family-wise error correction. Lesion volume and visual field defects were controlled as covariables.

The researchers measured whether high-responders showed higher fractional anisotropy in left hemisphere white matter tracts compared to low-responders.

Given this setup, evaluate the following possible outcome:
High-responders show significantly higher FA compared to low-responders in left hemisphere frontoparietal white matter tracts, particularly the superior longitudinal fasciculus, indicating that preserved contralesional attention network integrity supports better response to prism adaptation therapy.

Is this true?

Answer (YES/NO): NO